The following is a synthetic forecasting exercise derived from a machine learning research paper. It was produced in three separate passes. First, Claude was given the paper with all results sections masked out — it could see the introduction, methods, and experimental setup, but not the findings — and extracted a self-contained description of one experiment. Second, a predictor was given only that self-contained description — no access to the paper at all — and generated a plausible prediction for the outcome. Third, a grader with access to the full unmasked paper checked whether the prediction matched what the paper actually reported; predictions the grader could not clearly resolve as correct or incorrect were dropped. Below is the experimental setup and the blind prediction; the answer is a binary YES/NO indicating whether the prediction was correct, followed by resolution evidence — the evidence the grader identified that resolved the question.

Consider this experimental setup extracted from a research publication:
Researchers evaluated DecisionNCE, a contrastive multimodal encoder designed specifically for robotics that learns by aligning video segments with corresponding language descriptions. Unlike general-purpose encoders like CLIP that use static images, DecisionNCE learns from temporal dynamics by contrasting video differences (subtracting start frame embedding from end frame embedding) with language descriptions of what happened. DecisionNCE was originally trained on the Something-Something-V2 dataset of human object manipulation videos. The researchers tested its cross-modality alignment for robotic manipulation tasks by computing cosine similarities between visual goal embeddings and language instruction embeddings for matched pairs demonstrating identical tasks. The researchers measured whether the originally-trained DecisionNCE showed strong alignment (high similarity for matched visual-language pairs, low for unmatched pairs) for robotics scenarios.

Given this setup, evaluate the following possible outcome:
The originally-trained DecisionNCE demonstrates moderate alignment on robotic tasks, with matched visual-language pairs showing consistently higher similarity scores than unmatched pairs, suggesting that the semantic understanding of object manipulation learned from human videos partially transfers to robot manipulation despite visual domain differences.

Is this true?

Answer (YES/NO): NO